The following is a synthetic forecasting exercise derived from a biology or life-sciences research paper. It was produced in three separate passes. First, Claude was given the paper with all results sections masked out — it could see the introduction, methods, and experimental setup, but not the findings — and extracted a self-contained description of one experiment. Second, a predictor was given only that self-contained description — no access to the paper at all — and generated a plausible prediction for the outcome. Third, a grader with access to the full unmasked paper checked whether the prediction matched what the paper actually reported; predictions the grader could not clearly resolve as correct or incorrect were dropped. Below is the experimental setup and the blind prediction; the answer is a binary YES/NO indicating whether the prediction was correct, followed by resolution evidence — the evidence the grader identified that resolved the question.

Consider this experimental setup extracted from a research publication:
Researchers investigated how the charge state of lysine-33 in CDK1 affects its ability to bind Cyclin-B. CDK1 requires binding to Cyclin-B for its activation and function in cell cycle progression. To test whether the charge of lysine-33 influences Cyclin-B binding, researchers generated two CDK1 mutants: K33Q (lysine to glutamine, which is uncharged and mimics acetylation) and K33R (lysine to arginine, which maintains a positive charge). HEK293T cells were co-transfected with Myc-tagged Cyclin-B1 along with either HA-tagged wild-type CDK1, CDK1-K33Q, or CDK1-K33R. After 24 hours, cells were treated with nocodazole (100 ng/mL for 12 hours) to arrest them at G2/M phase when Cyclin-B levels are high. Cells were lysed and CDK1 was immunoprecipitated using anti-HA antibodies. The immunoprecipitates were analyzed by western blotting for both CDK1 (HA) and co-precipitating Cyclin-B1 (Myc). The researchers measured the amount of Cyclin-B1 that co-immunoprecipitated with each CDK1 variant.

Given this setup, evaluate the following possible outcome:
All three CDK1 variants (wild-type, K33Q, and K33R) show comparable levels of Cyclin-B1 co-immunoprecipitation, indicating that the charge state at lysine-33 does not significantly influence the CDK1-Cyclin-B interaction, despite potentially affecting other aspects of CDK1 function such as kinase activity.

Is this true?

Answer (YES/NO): NO